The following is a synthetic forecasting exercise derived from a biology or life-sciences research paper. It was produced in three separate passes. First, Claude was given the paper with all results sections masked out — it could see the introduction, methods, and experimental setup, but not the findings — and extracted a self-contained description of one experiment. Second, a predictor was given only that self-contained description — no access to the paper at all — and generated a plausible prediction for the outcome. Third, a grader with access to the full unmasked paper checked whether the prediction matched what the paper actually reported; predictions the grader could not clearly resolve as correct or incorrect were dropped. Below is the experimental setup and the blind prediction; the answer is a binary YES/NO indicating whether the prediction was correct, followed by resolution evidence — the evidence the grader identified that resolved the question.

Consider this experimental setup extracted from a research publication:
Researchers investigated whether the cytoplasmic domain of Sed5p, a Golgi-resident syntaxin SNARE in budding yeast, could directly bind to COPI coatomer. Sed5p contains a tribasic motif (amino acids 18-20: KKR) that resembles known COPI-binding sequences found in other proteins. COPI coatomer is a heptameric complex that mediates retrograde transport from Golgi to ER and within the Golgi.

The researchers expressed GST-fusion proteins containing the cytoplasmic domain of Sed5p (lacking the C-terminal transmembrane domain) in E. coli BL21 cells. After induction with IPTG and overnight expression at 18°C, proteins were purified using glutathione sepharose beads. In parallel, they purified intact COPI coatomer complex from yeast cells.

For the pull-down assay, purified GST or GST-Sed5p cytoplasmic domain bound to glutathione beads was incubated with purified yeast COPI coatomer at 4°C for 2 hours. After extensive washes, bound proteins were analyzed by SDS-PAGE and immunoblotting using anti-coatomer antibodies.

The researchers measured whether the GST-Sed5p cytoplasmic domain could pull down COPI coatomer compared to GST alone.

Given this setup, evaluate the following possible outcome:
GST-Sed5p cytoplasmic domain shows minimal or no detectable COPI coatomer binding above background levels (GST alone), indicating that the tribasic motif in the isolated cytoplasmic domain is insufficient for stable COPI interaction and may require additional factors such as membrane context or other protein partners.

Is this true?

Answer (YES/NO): NO